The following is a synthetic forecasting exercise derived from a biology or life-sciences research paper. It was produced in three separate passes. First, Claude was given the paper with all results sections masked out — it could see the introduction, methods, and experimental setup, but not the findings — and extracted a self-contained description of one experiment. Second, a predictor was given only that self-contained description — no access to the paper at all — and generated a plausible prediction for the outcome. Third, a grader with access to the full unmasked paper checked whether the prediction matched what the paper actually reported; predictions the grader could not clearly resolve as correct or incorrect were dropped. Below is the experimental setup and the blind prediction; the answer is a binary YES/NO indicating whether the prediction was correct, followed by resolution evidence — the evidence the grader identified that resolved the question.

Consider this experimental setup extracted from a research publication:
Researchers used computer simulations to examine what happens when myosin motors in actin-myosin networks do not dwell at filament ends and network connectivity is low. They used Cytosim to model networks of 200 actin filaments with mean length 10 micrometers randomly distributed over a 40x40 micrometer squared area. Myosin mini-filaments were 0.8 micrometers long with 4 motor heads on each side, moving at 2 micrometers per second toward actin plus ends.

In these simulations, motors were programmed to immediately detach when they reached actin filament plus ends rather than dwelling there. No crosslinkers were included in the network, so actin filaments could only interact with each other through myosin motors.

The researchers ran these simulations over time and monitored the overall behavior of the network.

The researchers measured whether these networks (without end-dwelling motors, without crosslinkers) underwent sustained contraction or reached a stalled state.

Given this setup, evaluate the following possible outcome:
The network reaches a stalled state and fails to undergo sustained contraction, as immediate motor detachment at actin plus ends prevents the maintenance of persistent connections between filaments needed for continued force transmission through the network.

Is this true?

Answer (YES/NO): YES